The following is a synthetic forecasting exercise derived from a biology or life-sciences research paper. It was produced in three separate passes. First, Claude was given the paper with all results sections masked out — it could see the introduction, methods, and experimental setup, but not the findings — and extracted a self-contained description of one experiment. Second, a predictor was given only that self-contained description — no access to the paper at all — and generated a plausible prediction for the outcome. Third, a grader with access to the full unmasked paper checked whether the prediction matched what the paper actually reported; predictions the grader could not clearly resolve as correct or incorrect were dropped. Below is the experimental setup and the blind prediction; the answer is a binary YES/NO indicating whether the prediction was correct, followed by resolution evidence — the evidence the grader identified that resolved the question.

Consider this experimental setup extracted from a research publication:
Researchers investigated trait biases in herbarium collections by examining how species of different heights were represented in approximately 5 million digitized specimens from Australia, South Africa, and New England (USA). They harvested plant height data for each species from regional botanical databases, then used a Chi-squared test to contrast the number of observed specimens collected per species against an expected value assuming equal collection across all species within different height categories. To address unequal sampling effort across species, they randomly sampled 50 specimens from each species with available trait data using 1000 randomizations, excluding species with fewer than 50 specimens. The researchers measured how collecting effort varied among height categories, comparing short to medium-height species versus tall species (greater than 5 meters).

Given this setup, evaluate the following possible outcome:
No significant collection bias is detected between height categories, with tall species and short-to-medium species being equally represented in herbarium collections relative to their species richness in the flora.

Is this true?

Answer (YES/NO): NO